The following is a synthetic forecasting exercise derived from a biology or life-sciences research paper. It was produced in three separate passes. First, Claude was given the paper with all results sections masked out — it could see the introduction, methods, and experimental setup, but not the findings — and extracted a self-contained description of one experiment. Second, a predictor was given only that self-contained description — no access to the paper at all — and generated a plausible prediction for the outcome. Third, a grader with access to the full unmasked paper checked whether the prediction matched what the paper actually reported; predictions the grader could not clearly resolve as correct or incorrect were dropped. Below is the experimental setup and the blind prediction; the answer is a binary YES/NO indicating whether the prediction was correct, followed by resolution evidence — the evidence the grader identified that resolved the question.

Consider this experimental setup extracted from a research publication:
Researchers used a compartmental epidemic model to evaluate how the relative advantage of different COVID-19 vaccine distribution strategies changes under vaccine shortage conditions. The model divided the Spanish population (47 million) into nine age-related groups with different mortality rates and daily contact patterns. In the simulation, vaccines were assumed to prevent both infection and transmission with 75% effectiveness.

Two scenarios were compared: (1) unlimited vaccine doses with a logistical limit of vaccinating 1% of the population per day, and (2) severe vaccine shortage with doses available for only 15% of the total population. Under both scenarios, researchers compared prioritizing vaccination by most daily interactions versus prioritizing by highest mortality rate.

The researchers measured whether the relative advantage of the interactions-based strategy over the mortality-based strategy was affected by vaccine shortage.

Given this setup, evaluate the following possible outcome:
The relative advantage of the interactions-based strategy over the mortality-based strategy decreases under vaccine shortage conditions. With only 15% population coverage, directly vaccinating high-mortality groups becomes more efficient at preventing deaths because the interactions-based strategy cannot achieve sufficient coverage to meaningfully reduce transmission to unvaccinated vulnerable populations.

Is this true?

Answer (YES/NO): NO